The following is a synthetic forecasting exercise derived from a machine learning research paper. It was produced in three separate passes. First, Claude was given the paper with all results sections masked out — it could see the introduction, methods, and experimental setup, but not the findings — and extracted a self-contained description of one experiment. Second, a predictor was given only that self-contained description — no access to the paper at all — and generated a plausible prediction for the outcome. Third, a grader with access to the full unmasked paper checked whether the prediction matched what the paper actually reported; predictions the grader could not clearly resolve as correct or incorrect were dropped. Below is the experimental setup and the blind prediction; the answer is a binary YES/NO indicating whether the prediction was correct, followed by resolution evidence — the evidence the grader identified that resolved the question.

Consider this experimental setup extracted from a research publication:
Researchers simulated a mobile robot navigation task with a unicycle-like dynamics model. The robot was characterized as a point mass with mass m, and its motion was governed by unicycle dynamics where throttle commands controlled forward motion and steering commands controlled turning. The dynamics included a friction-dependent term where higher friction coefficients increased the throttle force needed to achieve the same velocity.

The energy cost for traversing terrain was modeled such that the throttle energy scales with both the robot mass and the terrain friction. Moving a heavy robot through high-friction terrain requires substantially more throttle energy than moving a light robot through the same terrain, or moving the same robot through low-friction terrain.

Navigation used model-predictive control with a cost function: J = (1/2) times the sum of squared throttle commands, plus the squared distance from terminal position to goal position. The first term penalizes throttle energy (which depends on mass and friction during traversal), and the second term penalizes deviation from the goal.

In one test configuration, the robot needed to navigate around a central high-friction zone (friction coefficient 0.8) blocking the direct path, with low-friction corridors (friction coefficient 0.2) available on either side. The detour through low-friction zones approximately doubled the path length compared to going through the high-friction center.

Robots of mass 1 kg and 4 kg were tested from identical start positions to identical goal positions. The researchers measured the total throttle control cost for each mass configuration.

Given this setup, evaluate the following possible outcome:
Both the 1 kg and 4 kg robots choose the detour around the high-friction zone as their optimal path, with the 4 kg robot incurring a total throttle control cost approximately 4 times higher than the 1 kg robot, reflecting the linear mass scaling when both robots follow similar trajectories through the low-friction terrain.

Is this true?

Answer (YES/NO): NO